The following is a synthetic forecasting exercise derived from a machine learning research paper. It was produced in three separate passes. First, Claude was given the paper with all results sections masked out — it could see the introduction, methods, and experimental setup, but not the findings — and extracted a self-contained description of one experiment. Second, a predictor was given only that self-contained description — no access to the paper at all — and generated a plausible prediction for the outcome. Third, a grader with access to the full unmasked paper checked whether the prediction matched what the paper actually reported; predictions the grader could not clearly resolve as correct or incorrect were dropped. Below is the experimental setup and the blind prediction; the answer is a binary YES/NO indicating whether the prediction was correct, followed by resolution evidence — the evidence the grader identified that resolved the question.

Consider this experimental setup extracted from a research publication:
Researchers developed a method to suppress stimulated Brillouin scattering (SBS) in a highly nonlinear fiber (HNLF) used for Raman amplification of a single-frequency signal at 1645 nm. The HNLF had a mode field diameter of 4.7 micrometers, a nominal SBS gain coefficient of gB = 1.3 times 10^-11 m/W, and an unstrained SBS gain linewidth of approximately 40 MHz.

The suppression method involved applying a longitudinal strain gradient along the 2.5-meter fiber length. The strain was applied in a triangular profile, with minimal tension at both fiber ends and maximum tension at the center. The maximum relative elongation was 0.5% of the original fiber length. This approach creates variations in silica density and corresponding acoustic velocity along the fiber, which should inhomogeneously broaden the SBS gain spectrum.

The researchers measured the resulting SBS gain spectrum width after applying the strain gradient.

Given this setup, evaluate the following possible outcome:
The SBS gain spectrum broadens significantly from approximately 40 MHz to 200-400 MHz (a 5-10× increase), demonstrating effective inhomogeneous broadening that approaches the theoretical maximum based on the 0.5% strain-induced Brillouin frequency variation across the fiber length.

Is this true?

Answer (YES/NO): YES